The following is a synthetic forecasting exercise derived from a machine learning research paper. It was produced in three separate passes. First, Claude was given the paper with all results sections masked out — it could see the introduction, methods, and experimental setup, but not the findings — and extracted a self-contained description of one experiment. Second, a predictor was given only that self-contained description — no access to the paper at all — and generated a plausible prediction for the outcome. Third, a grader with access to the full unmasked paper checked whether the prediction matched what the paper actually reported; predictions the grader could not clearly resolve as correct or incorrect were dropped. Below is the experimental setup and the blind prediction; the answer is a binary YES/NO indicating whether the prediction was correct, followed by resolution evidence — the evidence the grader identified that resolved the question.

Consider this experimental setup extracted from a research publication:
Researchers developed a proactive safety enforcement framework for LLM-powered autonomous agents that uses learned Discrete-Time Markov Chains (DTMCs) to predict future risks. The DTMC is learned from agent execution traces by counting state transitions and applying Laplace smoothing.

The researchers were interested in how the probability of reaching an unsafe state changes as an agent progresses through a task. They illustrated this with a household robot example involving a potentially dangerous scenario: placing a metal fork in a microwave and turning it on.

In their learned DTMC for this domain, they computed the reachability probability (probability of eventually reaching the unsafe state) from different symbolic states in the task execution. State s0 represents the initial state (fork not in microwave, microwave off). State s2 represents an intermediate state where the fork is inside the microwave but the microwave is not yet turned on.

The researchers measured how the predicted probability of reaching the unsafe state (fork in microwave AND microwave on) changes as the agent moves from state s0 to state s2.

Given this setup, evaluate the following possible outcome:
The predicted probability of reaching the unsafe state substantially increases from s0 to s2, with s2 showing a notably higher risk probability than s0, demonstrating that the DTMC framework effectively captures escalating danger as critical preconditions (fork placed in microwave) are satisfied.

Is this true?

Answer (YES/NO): YES